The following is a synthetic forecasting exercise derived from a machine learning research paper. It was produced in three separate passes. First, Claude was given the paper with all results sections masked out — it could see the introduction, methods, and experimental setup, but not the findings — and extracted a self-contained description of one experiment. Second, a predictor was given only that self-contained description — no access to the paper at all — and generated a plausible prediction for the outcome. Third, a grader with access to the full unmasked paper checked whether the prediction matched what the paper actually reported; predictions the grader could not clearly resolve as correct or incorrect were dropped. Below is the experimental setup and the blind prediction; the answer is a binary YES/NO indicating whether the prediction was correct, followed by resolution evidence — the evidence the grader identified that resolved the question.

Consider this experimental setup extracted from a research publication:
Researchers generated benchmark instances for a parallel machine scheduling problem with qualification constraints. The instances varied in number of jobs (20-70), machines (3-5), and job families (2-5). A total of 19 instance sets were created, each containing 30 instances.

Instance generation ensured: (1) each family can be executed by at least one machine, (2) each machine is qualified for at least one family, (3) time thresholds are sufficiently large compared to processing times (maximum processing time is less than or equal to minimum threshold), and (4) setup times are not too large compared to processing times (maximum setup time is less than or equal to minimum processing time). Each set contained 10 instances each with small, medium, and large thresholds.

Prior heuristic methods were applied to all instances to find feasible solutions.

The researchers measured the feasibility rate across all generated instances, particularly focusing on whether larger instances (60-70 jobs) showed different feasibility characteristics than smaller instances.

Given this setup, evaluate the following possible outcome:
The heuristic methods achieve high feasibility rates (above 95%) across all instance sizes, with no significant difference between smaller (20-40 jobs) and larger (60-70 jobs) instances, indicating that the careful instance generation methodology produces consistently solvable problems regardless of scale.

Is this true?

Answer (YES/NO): NO